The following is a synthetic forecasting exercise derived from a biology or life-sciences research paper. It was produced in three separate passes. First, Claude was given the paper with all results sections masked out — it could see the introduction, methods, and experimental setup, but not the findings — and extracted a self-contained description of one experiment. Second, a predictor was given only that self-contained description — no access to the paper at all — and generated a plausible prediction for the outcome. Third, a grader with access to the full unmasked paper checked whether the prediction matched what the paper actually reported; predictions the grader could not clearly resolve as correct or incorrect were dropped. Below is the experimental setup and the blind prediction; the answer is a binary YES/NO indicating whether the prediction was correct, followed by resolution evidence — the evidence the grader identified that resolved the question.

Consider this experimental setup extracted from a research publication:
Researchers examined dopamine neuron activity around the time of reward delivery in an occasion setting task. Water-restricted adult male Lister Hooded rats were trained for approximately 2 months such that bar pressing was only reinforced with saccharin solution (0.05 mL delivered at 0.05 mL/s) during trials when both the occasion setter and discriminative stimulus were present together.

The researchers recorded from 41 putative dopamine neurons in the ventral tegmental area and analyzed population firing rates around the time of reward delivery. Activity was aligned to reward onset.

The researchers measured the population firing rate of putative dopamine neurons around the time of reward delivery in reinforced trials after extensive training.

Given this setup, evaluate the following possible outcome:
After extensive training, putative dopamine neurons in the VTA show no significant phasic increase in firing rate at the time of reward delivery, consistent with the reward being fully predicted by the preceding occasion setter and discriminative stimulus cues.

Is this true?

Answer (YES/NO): YES